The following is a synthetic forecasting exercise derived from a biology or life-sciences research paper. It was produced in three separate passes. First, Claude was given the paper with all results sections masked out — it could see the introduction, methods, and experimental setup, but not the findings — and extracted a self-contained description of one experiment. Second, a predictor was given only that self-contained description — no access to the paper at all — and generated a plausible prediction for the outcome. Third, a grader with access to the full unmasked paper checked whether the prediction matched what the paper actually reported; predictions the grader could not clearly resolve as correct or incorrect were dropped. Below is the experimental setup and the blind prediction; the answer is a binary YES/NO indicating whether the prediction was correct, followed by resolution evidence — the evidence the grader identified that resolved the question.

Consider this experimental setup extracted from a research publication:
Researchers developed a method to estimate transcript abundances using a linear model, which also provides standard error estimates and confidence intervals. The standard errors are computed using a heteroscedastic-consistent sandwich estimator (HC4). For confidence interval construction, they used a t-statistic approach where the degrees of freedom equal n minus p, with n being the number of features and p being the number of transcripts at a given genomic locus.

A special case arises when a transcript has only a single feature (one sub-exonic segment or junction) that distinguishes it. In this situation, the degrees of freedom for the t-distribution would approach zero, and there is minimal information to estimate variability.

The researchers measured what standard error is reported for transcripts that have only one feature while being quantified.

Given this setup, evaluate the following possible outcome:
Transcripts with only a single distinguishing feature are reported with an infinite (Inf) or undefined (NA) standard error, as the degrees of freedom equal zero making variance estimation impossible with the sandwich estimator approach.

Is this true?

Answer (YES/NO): NO